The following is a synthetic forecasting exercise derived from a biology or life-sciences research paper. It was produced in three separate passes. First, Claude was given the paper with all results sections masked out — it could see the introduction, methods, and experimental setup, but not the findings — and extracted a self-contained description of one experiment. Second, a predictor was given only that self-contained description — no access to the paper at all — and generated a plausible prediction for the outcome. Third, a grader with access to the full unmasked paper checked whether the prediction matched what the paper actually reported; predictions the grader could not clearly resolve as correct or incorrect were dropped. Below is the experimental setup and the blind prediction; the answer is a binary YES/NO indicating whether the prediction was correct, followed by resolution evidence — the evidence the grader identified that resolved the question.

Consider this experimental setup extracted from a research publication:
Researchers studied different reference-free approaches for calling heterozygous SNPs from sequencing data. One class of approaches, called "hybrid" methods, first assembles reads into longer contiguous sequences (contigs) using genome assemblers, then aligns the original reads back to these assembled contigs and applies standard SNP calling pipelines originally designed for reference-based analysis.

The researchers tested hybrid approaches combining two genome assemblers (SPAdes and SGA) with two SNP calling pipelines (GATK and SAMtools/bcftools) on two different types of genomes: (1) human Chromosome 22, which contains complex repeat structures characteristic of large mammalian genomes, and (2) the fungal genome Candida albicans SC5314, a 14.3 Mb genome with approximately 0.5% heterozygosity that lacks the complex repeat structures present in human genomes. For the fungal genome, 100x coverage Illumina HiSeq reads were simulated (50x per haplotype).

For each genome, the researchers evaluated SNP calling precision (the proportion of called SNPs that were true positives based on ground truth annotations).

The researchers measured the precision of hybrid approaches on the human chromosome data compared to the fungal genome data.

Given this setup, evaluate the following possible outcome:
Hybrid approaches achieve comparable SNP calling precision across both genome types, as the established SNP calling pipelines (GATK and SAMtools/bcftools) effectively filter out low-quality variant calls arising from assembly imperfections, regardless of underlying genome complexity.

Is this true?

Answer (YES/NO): NO